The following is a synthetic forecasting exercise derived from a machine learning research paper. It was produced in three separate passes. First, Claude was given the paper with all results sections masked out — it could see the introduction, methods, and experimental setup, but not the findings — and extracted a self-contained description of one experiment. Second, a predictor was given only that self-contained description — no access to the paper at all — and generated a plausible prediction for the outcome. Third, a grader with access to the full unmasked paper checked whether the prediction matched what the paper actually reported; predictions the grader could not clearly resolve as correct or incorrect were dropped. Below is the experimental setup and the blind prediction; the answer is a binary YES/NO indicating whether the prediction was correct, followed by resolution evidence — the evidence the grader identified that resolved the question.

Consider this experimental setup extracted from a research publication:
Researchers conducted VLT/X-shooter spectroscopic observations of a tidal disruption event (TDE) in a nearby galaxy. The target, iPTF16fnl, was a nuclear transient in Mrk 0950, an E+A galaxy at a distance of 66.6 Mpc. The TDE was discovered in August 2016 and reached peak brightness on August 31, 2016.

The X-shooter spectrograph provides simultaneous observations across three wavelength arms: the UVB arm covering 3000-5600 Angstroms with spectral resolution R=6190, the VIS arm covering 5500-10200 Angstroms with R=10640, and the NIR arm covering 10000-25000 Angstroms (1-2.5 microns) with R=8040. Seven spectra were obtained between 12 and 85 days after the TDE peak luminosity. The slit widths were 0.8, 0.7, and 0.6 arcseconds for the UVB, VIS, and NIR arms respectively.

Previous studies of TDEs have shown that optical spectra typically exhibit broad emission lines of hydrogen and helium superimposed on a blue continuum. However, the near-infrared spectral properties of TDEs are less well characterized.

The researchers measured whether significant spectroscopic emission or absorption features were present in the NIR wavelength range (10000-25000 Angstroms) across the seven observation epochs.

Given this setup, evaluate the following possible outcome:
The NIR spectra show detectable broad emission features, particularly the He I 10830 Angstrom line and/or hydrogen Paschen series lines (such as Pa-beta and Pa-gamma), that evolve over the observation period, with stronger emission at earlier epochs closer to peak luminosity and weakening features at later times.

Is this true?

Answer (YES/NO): NO